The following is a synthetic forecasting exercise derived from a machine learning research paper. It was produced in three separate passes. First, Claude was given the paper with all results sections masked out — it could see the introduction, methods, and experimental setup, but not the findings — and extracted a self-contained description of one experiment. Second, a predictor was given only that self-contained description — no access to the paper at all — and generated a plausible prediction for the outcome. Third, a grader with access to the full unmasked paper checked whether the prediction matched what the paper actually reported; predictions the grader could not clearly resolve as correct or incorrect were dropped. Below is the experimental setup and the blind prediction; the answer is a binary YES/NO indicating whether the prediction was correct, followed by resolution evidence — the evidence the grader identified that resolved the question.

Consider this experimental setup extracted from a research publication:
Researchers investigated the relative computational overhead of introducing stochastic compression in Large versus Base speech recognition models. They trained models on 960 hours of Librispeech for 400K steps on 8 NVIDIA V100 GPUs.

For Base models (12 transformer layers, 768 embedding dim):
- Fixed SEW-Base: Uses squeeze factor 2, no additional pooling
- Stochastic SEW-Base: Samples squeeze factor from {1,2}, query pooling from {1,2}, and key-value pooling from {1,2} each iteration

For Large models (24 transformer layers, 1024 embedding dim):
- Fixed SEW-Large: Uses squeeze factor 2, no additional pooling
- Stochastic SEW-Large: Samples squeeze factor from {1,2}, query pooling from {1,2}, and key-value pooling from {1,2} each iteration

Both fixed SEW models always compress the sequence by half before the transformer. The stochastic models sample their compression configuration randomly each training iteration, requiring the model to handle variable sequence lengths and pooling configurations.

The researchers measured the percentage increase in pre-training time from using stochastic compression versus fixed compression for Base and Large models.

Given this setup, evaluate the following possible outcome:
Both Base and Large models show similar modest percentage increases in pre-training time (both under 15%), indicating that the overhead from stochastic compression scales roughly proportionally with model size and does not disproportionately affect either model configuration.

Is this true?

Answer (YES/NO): NO